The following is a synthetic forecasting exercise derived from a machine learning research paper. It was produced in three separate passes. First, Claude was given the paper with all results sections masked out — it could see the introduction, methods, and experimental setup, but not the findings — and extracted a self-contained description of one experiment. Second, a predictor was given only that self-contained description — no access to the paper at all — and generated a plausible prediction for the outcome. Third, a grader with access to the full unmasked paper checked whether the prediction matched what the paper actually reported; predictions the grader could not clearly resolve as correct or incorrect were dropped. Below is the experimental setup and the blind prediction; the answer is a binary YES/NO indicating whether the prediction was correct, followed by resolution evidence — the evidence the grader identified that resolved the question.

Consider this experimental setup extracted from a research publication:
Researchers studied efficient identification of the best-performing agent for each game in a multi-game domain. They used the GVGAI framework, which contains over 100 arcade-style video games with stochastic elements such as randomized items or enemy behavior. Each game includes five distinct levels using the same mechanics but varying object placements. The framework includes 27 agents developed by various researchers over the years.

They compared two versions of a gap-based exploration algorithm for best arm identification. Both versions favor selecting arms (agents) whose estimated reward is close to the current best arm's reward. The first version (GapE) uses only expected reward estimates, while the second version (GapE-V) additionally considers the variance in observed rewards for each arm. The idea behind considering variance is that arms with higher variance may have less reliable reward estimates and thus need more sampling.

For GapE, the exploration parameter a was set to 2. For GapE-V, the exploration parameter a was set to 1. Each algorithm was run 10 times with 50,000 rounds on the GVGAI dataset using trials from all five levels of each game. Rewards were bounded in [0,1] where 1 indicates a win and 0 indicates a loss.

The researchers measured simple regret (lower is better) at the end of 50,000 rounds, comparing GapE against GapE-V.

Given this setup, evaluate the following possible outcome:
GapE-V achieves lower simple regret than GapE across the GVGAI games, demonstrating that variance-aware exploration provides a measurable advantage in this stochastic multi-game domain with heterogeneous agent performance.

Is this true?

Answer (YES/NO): YES